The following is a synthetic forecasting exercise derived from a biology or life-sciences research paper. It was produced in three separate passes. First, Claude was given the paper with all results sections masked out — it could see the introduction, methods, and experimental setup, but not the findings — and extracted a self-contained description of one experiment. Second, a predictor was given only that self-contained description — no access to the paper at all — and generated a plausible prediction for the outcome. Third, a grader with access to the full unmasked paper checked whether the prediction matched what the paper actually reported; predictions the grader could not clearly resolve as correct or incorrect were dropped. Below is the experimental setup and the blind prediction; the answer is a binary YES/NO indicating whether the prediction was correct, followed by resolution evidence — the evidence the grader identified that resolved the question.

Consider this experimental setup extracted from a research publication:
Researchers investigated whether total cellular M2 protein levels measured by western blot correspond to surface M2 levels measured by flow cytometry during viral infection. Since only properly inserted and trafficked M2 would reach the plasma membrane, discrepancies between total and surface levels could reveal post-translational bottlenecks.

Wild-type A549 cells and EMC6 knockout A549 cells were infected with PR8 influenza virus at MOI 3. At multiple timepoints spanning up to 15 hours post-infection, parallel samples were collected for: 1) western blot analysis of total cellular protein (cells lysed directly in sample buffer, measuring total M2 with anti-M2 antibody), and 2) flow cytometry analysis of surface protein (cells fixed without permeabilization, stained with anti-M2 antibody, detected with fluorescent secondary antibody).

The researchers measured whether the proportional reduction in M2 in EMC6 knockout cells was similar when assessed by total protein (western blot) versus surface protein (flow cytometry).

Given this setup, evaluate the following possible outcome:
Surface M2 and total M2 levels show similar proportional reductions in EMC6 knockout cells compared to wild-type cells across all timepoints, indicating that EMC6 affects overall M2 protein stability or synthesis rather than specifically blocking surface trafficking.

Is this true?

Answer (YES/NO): NO